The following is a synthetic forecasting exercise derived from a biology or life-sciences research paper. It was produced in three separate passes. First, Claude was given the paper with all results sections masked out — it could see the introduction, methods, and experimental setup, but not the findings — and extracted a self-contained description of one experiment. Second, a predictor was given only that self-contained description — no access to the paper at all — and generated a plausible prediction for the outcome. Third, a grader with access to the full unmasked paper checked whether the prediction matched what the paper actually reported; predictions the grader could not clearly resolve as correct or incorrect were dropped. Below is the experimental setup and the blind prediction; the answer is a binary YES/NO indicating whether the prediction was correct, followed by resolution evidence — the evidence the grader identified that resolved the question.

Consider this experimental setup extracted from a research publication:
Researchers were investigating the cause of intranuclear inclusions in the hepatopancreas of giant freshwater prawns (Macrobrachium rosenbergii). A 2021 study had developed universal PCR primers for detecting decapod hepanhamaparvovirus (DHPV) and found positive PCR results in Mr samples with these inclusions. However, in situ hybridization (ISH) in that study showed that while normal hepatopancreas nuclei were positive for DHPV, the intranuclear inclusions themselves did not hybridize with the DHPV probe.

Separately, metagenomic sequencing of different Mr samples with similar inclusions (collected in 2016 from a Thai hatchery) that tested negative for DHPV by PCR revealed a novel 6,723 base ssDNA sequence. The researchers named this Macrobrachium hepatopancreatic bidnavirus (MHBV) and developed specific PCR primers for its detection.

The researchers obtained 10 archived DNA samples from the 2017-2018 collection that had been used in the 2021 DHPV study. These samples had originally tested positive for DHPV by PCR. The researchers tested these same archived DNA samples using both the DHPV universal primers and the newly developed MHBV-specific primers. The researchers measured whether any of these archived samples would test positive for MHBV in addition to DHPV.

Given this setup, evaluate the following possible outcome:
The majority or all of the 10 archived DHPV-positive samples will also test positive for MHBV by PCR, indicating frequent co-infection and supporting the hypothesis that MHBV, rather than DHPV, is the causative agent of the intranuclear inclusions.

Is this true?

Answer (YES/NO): YES